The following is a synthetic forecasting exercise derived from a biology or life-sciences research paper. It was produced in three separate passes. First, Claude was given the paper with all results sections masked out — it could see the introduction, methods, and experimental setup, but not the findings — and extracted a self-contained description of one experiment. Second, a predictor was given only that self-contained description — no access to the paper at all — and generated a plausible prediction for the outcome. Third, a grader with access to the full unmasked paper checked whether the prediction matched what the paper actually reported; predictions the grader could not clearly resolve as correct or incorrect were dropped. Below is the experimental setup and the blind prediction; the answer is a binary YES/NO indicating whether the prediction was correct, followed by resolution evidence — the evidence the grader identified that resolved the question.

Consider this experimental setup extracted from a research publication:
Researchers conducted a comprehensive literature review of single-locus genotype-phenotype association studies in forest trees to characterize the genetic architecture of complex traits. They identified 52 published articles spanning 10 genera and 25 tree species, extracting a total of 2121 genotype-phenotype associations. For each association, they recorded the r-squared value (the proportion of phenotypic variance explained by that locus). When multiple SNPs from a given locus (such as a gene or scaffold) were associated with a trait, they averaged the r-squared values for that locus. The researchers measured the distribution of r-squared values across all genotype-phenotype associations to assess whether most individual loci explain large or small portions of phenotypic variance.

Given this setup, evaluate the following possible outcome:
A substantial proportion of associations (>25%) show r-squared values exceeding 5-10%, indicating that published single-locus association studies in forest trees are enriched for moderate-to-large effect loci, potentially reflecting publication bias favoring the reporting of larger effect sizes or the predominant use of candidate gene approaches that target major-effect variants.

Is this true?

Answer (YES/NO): NO